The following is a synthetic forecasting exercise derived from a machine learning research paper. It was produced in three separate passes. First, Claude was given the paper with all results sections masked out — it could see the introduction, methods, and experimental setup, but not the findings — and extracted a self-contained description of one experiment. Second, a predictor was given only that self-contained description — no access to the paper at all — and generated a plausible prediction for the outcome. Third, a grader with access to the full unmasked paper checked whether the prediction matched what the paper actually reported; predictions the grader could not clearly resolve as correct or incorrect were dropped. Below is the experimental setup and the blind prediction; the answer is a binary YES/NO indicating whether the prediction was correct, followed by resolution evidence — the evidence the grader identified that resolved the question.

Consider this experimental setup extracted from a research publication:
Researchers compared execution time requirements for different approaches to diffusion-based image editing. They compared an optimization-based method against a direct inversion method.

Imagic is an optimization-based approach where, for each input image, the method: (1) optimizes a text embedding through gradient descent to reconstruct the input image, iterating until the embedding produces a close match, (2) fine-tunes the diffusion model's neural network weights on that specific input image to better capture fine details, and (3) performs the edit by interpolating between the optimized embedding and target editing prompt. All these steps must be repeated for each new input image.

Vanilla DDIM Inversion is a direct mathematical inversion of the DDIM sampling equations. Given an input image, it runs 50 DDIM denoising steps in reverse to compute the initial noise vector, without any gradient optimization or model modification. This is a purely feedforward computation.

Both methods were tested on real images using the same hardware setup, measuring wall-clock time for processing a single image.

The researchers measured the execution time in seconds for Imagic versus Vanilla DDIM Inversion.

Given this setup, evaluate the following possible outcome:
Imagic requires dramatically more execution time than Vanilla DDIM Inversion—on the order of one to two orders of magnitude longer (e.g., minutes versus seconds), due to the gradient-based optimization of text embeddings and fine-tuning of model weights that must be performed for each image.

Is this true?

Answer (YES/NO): NO